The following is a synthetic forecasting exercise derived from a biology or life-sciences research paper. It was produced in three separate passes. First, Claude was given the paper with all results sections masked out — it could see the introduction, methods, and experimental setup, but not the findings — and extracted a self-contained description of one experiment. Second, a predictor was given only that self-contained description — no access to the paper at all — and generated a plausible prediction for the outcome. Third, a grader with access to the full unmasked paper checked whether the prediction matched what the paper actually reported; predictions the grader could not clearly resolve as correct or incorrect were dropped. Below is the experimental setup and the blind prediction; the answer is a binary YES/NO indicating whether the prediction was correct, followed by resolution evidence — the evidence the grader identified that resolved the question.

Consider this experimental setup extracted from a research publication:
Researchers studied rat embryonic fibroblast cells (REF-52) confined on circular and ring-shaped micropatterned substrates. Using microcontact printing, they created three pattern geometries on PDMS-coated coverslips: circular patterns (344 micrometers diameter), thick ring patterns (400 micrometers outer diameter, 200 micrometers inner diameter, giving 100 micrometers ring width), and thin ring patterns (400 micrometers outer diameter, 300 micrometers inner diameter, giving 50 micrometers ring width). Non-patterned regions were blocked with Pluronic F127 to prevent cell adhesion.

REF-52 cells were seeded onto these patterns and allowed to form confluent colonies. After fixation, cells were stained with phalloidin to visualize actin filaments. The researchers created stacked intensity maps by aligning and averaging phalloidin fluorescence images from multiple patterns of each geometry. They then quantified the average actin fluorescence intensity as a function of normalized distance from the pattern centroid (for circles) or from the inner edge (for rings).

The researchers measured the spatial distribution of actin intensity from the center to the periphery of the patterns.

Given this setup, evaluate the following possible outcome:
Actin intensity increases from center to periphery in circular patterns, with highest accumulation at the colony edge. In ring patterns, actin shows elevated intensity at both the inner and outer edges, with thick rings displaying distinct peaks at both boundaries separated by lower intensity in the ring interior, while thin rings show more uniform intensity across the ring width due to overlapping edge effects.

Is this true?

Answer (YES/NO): NO